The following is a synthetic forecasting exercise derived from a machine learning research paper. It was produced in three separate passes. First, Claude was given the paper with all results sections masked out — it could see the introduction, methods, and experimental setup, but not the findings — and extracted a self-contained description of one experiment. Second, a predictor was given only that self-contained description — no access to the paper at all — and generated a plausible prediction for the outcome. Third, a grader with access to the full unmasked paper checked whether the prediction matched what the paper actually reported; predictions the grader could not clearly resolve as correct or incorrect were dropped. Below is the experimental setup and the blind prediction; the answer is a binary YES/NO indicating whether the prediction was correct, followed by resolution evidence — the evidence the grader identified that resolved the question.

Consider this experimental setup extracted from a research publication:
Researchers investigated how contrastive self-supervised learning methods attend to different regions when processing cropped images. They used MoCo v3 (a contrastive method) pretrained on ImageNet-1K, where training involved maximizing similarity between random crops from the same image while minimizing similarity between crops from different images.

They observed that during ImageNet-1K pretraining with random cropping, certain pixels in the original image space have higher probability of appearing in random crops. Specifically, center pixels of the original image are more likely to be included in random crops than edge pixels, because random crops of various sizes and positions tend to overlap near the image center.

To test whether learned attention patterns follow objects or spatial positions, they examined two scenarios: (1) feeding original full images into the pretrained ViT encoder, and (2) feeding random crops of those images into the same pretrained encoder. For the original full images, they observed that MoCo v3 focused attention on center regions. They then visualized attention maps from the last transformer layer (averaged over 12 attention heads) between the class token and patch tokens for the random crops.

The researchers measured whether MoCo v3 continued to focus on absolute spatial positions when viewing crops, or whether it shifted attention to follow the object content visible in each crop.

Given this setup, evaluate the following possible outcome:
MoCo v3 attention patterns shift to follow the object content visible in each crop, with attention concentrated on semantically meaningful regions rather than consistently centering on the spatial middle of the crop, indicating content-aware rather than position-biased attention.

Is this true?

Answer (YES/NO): YES